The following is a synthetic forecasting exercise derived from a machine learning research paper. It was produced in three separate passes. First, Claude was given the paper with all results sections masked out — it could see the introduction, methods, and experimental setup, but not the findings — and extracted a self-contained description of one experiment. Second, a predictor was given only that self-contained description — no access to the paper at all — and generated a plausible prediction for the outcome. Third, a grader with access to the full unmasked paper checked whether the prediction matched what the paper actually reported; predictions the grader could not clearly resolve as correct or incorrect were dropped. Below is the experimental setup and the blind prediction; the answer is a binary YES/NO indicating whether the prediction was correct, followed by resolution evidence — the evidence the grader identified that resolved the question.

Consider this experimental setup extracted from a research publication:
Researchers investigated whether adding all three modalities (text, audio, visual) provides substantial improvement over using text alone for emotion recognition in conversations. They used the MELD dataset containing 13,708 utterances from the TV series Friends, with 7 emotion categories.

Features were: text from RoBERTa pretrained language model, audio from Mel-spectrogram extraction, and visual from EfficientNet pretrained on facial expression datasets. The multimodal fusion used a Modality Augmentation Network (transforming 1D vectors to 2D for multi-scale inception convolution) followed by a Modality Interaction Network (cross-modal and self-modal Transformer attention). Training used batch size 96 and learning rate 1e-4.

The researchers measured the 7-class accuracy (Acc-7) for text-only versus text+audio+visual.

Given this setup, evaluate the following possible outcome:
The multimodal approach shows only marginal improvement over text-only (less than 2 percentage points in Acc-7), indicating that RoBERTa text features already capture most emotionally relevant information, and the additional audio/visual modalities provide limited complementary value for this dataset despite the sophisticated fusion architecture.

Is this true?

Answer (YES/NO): NO